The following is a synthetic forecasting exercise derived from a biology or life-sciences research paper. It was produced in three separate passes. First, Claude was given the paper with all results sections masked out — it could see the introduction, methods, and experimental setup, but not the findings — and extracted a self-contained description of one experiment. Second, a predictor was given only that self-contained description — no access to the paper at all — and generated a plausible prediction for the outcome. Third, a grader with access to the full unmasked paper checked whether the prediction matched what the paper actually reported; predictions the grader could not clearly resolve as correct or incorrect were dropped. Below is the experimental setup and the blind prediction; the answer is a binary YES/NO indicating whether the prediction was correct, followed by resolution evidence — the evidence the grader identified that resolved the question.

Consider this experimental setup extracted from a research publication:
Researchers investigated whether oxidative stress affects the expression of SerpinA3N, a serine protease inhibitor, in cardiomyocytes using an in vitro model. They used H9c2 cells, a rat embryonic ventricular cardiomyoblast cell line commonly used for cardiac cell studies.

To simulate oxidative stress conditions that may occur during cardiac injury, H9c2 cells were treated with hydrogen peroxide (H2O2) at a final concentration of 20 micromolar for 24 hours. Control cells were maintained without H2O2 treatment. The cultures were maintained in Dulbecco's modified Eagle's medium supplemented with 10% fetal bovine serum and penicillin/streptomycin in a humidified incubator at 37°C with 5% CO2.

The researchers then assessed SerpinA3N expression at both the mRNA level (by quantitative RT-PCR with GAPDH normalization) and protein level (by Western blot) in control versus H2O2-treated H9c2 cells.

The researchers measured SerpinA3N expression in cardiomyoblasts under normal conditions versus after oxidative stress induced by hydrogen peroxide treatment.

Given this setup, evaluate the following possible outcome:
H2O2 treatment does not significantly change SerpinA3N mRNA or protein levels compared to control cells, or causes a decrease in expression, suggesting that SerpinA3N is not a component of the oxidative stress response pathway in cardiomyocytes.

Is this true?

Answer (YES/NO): NO